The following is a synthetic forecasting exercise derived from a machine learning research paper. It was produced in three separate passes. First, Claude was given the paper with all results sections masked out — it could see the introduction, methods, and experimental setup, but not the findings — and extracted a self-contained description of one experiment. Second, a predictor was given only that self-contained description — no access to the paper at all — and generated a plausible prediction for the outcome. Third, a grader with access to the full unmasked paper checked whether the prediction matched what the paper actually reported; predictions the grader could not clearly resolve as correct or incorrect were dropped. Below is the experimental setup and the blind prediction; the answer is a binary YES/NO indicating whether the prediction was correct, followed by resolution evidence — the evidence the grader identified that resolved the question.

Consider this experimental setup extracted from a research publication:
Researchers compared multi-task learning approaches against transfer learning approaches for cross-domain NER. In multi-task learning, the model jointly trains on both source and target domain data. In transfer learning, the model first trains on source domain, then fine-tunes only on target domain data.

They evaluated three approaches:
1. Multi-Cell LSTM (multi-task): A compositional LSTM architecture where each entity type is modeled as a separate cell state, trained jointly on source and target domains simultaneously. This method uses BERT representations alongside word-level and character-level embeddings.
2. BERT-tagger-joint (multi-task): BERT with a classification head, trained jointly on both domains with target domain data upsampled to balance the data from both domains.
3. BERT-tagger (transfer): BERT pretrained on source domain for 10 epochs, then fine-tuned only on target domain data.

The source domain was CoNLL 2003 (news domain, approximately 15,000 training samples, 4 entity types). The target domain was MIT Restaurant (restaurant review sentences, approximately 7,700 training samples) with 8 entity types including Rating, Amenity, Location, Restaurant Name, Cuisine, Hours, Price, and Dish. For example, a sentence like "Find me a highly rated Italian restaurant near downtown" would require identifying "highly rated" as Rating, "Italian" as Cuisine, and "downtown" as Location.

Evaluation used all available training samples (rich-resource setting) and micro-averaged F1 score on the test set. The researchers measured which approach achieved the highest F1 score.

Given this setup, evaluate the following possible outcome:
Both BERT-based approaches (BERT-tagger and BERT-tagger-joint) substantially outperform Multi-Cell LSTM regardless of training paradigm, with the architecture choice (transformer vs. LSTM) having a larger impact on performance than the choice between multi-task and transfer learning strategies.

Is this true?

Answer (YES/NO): NO